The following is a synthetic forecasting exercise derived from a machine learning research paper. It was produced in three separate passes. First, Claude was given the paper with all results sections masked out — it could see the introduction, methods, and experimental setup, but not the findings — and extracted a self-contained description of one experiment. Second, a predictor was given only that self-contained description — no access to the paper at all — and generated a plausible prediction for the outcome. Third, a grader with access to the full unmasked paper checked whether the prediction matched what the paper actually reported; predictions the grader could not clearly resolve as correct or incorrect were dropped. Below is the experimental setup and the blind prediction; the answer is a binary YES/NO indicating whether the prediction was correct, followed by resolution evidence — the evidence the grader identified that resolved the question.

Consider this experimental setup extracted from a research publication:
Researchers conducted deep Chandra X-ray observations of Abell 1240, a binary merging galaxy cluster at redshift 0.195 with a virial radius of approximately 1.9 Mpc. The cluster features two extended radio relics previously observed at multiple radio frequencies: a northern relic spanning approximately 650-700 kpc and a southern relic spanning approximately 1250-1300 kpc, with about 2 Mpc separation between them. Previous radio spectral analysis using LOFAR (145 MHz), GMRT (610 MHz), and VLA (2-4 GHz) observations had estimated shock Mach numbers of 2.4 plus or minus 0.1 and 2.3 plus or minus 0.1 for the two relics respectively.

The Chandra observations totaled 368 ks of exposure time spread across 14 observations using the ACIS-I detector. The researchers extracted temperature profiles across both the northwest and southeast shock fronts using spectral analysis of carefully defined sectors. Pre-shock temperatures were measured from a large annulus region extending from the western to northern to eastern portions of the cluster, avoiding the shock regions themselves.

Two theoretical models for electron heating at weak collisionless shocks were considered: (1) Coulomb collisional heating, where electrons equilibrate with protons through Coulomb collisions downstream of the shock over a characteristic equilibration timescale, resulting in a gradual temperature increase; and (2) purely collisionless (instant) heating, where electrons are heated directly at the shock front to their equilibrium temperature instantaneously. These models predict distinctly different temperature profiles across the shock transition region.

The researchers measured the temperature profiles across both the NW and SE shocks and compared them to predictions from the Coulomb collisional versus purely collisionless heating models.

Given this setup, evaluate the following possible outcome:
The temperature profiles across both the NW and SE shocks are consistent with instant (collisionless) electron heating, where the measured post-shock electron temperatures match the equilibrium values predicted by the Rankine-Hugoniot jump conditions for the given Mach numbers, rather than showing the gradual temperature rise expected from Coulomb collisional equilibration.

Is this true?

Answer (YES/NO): NO